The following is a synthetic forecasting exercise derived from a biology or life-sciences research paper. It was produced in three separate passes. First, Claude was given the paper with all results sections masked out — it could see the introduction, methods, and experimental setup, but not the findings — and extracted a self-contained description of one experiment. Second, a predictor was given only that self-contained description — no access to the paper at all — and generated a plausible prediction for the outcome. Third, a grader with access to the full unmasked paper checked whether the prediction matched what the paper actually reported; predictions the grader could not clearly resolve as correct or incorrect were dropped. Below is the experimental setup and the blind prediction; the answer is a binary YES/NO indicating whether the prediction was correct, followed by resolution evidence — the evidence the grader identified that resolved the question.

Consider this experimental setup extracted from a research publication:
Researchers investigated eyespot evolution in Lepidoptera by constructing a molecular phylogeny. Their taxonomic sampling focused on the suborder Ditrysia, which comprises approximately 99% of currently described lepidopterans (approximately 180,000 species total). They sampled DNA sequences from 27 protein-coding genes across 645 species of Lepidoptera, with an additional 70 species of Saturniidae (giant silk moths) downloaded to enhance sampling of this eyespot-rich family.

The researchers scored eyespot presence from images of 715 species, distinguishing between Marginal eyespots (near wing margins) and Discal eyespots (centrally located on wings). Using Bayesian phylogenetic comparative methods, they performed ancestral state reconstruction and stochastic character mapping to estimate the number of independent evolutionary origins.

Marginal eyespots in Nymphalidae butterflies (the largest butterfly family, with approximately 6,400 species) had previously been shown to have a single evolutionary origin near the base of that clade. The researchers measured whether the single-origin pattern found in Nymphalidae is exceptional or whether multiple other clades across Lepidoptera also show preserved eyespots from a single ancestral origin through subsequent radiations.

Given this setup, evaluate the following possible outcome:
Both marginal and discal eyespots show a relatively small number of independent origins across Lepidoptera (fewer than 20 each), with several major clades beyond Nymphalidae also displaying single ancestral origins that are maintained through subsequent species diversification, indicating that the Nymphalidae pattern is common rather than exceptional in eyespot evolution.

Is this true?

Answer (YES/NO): NO